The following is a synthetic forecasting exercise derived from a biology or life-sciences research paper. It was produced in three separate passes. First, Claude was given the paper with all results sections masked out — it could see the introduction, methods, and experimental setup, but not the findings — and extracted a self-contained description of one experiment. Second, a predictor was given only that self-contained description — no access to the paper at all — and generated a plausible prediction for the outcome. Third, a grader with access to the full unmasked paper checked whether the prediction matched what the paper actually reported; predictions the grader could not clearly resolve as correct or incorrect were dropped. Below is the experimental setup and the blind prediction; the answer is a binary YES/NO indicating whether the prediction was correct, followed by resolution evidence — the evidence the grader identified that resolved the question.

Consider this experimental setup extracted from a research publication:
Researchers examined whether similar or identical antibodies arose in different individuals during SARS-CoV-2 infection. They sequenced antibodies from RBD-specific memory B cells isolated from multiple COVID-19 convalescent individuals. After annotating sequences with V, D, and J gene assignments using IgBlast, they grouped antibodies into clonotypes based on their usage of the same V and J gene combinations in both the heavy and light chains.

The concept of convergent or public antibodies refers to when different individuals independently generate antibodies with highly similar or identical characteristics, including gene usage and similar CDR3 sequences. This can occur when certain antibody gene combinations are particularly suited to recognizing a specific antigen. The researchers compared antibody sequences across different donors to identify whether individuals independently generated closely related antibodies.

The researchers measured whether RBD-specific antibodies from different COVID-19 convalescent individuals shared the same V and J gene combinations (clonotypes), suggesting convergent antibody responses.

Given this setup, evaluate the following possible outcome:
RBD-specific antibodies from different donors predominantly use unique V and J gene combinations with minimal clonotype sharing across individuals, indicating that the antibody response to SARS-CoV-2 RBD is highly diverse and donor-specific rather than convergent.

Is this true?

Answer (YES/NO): NO